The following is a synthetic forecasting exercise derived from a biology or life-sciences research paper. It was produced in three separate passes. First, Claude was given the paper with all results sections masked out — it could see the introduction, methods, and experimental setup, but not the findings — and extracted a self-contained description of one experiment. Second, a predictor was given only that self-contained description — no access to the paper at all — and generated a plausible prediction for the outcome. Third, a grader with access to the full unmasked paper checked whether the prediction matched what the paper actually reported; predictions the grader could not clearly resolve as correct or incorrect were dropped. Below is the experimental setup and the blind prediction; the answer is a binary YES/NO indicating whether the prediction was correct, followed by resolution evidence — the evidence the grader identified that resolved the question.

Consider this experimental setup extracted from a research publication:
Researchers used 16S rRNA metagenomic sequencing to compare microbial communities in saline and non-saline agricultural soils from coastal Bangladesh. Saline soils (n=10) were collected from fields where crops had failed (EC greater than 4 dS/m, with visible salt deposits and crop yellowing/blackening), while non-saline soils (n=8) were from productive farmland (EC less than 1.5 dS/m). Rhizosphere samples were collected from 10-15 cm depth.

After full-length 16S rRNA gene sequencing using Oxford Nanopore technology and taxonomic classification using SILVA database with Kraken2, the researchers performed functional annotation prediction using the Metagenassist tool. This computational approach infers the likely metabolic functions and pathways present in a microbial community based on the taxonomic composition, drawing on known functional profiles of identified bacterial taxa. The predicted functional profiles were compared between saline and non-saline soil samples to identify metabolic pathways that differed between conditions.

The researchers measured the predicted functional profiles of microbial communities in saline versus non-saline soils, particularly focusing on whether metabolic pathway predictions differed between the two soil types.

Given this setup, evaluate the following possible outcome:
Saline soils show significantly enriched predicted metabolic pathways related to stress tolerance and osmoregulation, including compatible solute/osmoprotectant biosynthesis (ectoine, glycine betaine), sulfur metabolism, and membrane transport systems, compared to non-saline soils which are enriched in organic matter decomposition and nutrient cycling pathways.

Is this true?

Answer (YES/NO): NO